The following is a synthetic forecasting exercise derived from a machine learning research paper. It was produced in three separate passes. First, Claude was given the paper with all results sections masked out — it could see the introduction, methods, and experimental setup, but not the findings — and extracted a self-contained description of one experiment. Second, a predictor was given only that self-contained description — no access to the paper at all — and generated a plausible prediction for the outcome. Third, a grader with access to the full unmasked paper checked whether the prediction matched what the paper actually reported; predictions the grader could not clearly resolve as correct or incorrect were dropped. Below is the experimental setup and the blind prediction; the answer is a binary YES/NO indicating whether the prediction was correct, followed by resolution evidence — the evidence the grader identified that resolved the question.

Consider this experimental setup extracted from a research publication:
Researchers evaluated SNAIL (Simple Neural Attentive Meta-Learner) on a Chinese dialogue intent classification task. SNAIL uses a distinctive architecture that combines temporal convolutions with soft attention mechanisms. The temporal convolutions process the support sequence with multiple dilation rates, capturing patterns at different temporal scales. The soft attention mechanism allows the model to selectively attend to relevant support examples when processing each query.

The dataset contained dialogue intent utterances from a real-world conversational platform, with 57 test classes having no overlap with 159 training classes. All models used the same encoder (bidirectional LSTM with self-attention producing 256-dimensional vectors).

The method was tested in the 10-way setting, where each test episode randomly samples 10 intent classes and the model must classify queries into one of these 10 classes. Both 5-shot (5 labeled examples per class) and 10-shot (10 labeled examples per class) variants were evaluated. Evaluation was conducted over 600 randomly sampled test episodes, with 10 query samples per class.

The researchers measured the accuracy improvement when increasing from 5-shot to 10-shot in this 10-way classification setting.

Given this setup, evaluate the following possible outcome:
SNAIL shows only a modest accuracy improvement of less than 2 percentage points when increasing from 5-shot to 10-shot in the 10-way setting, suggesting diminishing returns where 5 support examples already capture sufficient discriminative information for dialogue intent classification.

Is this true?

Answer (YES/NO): NO